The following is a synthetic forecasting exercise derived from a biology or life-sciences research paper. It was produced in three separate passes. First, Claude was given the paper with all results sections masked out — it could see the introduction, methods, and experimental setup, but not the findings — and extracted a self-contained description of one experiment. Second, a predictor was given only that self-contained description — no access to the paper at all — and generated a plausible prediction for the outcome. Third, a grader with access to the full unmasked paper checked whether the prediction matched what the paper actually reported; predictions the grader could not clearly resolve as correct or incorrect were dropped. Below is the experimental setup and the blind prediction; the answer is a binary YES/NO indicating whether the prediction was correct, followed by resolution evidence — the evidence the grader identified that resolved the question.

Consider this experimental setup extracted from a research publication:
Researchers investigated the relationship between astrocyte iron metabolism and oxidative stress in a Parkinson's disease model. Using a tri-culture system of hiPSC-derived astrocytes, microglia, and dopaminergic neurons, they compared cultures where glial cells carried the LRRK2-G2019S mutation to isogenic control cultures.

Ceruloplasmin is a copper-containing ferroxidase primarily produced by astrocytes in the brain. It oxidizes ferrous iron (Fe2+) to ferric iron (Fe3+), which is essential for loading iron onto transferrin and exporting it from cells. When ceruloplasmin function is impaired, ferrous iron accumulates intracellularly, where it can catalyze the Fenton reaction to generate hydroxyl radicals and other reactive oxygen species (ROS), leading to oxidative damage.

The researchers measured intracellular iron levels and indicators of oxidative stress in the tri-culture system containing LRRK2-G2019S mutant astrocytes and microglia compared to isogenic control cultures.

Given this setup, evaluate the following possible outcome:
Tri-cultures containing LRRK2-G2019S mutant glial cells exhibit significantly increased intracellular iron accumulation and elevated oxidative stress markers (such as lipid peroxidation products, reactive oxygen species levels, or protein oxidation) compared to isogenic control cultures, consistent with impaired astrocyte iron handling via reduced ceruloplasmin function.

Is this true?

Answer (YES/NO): YES